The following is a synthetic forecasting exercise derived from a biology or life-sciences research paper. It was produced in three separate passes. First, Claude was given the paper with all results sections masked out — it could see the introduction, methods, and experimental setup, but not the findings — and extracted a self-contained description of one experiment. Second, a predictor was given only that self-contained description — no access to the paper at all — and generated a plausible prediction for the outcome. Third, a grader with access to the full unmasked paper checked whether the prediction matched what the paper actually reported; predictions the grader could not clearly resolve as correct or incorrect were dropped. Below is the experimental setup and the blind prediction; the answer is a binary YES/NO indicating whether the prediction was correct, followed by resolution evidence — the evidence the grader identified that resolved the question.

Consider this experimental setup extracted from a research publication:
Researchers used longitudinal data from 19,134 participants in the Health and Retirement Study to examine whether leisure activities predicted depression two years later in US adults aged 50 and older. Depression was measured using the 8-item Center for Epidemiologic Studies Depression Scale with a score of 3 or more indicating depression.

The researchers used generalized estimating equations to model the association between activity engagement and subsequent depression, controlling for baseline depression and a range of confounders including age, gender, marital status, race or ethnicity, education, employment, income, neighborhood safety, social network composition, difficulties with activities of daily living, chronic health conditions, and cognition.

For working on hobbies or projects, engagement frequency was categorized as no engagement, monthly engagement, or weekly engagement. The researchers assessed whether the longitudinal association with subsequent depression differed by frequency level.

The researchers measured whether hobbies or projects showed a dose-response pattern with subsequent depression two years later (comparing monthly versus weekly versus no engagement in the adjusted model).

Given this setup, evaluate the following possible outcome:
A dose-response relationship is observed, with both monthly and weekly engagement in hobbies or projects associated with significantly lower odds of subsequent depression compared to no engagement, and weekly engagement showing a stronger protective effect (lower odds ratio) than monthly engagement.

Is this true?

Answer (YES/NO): NO